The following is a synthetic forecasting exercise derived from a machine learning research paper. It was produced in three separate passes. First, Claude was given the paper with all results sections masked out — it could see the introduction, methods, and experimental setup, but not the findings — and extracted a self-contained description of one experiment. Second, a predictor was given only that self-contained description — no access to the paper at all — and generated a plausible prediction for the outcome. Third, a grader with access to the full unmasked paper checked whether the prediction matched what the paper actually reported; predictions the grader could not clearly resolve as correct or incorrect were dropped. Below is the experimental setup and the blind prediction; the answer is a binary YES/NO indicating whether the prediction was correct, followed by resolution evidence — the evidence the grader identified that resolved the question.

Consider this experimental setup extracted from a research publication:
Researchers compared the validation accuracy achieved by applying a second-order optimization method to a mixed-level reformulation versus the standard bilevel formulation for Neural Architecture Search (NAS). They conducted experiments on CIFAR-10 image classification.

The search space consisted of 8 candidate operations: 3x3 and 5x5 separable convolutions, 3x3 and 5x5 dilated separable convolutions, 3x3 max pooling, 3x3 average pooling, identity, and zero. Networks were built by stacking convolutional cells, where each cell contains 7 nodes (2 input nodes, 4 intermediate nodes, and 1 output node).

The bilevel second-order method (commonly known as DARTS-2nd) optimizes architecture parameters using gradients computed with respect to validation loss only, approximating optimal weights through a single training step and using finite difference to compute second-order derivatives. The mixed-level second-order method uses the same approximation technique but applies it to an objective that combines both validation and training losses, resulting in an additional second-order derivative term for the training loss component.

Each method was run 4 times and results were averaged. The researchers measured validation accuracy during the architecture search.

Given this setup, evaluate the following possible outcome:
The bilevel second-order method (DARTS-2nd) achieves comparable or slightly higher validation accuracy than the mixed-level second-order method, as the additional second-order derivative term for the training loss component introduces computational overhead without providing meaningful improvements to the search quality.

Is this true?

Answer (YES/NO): YES